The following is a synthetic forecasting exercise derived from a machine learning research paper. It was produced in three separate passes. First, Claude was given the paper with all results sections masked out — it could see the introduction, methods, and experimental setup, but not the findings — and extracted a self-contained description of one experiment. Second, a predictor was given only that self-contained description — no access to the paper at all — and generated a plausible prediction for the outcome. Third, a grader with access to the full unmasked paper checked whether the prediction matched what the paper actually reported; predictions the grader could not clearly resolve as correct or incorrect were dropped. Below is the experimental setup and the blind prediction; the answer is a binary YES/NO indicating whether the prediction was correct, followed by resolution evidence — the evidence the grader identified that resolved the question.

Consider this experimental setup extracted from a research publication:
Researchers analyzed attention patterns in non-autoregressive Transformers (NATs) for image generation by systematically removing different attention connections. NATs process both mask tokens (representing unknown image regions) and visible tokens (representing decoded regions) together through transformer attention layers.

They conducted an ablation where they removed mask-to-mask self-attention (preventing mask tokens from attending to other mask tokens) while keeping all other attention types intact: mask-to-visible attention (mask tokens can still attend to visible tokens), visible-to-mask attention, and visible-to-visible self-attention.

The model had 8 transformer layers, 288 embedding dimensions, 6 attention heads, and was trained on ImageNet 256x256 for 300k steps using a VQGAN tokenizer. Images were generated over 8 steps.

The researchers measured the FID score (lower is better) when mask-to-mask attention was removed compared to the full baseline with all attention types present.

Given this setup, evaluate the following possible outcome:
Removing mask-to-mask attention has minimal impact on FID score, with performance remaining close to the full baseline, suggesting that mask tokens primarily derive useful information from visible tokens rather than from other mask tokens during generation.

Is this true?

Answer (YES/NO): NO